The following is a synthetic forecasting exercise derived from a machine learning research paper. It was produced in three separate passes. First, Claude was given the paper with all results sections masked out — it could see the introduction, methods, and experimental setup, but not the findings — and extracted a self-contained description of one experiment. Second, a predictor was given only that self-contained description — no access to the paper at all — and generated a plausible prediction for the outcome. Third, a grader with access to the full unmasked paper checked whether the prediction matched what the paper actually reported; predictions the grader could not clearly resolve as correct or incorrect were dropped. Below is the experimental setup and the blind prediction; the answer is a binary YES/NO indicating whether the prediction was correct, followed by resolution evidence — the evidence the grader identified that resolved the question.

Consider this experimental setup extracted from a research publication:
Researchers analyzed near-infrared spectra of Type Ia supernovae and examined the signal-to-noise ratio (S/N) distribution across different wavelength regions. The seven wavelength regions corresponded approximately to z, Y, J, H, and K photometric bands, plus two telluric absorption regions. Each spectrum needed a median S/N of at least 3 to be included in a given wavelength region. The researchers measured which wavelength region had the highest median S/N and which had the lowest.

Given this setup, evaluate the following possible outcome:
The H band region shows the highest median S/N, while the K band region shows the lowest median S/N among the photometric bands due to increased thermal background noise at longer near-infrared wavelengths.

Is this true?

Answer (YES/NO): NO